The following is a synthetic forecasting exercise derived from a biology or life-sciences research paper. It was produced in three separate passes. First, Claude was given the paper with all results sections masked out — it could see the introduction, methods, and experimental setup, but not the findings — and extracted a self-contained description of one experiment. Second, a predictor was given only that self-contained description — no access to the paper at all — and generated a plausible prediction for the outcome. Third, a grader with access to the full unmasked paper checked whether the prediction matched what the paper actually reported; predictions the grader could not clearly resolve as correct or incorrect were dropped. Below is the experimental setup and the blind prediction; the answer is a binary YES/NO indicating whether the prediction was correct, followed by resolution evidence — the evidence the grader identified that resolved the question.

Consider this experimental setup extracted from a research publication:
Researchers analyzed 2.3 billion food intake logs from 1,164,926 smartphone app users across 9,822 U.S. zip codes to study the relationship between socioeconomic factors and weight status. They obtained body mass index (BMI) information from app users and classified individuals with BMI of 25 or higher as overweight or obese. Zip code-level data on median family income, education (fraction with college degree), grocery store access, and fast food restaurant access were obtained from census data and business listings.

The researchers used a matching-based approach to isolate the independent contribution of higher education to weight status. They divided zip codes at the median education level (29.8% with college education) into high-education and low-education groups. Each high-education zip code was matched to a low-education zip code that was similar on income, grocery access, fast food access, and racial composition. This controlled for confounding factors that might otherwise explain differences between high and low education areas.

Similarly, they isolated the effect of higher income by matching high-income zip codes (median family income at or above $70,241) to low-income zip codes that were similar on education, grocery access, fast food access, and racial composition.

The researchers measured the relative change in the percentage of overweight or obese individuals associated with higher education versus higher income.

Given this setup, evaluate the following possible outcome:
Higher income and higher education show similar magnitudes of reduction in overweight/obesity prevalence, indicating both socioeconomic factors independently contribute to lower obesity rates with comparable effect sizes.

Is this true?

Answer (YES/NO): NO